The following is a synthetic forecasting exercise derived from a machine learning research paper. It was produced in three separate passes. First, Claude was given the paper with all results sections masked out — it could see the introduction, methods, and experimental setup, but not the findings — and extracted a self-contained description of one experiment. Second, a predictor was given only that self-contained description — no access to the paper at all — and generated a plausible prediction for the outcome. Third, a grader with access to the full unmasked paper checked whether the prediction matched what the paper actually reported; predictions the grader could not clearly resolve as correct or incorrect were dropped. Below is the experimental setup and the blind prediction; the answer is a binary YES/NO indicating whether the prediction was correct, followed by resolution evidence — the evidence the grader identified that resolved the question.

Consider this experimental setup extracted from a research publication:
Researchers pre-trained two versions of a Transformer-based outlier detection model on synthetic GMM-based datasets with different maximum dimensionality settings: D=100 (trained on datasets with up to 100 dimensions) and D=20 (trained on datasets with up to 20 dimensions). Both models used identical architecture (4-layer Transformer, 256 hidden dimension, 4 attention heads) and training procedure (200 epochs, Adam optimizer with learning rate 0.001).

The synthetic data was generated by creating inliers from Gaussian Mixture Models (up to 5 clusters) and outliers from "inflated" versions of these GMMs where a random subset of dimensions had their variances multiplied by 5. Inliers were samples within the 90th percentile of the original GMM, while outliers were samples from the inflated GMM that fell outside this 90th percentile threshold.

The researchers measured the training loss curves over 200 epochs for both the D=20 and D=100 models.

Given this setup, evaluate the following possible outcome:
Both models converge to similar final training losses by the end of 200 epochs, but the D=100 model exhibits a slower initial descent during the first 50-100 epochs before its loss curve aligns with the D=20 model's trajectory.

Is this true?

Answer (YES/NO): NO